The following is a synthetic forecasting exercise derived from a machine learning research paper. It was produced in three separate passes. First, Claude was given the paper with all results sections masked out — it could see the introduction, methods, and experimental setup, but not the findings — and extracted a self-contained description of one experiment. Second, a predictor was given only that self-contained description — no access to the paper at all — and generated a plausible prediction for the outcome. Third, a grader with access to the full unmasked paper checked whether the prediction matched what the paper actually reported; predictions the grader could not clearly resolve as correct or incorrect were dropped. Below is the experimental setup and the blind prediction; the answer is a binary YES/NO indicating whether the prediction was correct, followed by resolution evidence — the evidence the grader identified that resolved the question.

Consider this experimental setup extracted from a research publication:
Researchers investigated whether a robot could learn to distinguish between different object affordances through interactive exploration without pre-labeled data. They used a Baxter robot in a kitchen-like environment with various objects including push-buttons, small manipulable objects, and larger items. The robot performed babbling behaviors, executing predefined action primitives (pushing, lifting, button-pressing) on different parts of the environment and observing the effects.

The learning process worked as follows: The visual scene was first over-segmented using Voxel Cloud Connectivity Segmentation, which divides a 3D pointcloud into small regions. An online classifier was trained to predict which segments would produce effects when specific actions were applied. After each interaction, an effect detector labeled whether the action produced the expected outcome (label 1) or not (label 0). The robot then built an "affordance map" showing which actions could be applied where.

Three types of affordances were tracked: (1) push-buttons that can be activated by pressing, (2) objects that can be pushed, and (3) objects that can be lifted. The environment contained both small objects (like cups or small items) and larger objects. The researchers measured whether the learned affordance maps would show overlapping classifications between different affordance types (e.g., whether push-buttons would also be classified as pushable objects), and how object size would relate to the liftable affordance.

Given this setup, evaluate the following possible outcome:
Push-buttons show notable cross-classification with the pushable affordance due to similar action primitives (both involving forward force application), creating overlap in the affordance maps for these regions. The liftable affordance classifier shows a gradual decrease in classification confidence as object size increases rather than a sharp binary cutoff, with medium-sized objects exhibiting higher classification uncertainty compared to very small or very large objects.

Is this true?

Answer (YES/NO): NO